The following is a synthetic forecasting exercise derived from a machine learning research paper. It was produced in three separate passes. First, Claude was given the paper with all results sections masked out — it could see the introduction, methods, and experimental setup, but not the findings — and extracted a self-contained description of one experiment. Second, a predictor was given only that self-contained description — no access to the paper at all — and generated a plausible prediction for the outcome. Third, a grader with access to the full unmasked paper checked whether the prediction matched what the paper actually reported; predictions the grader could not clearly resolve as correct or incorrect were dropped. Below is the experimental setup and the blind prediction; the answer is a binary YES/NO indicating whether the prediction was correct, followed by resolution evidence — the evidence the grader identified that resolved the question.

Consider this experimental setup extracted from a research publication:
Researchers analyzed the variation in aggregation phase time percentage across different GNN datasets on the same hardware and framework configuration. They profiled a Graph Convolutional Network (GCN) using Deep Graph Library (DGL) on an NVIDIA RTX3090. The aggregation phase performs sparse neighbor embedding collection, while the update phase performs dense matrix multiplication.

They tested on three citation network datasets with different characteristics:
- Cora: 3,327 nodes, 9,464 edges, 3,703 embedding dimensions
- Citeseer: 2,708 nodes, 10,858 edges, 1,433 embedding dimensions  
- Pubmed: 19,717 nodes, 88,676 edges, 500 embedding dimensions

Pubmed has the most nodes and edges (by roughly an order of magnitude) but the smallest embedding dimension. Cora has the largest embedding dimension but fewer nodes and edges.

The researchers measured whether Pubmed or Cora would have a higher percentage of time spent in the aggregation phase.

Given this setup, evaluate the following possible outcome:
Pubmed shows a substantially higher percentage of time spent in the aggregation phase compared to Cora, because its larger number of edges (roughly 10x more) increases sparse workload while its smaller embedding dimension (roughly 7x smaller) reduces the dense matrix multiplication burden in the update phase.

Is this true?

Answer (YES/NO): YES